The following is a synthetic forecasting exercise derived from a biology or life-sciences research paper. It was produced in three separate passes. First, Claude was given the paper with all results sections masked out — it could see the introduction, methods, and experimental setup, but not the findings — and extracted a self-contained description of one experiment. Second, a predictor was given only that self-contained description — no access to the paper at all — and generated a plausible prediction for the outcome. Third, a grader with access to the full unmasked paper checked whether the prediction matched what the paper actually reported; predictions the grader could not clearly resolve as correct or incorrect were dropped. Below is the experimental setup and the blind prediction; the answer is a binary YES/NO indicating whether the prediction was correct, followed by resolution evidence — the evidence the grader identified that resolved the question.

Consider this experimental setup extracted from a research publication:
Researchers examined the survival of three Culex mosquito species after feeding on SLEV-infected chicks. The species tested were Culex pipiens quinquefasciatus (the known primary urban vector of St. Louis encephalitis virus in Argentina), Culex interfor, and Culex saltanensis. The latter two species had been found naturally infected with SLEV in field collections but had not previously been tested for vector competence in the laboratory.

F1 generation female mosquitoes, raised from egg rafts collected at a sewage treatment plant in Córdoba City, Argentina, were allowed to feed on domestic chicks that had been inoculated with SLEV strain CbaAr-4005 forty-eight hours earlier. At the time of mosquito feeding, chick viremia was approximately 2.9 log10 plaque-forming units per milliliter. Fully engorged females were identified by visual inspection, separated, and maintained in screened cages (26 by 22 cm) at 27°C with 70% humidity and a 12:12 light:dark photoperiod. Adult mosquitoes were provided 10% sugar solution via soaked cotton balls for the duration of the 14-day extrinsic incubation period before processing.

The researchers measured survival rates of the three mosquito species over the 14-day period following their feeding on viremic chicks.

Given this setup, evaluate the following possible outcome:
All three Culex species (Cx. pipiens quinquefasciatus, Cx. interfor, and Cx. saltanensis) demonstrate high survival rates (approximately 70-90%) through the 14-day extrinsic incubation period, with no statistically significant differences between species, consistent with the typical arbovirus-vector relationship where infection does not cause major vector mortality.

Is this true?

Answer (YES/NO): NO